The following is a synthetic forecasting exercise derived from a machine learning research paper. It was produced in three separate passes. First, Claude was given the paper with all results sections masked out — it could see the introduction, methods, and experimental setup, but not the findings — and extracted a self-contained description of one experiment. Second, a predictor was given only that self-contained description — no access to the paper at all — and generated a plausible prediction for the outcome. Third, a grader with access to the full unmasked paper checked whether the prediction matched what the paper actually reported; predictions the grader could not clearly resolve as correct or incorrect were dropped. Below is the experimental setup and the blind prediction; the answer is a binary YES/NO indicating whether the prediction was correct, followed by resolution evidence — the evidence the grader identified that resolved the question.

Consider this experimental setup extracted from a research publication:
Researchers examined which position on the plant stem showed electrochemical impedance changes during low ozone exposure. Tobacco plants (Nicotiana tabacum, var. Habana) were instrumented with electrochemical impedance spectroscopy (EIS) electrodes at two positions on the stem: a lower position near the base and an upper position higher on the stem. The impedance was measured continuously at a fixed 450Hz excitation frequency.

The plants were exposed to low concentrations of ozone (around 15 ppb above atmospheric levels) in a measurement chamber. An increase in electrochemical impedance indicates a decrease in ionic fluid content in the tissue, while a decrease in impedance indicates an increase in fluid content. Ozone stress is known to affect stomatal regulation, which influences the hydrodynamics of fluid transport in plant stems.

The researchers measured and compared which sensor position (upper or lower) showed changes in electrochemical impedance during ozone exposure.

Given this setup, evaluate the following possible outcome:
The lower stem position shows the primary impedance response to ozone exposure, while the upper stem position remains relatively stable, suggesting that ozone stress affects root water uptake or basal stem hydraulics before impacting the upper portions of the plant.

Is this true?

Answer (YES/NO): NO